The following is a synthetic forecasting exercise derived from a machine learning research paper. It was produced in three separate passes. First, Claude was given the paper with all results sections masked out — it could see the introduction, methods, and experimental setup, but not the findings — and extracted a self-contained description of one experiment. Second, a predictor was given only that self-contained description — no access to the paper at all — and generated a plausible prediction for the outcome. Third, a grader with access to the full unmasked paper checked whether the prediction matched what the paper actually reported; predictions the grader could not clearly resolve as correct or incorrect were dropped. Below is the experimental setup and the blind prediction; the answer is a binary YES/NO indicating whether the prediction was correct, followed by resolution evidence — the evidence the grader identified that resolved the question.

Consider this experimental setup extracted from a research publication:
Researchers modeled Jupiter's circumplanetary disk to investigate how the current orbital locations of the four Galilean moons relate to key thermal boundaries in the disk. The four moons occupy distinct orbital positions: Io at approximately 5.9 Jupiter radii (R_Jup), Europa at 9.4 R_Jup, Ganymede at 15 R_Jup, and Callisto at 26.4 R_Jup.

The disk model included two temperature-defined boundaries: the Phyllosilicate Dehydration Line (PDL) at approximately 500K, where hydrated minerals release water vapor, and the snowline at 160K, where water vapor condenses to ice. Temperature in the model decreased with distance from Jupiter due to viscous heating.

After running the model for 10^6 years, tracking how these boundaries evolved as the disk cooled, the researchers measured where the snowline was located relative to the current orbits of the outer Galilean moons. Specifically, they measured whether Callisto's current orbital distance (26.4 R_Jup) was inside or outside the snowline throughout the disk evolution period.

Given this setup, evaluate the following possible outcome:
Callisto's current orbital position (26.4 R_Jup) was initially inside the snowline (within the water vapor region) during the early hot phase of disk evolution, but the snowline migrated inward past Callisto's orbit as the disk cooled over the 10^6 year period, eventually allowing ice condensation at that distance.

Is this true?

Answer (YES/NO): NO